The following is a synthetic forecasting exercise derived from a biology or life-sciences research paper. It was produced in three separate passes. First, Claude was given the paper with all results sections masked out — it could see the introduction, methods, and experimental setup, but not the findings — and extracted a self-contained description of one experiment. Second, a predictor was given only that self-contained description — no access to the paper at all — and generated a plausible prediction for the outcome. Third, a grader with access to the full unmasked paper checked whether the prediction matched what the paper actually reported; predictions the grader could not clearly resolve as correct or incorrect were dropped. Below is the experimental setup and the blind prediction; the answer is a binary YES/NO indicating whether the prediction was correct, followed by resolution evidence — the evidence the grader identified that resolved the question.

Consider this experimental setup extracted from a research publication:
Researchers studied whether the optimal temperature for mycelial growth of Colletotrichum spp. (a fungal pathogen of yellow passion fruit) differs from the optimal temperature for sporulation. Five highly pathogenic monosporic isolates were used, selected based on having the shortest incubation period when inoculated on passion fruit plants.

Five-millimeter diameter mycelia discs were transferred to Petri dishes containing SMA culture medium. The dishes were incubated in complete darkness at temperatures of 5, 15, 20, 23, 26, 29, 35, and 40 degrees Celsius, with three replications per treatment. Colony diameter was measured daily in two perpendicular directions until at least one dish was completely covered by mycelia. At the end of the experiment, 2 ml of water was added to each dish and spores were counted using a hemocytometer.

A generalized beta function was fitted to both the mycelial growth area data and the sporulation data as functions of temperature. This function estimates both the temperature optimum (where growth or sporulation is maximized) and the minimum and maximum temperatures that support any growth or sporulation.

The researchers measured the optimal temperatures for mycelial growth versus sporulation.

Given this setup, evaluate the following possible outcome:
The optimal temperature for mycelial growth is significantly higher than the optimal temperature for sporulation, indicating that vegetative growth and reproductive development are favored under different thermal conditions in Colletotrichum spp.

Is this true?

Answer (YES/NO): NO